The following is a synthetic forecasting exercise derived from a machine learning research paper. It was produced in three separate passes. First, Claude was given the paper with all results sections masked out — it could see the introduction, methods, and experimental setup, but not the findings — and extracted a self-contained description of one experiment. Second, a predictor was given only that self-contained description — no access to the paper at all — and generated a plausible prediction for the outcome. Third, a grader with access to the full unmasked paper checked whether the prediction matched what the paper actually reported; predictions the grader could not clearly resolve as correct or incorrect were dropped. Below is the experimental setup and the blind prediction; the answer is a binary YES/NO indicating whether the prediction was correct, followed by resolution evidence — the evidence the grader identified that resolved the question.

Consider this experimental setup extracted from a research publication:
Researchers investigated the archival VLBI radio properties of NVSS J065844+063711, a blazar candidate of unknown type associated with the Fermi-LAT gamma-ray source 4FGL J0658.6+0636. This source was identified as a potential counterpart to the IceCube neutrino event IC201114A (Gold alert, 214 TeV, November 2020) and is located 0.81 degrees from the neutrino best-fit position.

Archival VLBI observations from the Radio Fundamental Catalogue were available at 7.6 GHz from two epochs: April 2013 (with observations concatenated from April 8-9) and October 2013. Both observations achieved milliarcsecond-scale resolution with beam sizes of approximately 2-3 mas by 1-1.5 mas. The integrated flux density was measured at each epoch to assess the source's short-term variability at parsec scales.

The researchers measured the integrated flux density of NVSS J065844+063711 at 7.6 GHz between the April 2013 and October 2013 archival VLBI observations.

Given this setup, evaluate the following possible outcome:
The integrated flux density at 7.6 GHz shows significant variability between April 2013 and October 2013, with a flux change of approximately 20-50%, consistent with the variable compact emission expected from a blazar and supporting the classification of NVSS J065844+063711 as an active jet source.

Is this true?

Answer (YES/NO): YES